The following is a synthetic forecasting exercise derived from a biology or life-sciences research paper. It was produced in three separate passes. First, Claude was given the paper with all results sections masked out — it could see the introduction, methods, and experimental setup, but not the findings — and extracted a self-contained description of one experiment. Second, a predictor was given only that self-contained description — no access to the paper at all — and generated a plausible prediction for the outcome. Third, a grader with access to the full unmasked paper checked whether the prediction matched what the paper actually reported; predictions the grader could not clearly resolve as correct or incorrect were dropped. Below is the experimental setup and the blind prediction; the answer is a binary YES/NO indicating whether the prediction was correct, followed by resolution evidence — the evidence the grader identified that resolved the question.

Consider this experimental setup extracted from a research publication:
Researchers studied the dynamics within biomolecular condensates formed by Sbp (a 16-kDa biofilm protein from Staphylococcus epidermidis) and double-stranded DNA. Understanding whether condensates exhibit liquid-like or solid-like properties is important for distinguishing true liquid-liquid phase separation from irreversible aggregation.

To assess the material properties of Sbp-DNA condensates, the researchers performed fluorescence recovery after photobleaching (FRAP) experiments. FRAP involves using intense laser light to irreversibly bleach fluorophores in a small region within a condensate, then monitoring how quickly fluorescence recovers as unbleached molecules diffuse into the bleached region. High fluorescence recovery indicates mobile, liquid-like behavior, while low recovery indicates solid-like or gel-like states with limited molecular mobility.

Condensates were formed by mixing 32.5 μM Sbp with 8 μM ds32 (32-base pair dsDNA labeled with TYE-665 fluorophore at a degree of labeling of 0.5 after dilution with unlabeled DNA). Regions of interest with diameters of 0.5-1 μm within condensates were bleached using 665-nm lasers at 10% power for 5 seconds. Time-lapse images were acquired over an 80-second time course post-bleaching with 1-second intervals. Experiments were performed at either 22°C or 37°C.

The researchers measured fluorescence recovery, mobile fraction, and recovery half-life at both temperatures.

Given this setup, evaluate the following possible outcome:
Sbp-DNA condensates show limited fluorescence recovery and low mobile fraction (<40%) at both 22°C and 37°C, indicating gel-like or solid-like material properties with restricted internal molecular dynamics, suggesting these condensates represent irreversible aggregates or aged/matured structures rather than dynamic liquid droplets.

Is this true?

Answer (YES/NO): NO